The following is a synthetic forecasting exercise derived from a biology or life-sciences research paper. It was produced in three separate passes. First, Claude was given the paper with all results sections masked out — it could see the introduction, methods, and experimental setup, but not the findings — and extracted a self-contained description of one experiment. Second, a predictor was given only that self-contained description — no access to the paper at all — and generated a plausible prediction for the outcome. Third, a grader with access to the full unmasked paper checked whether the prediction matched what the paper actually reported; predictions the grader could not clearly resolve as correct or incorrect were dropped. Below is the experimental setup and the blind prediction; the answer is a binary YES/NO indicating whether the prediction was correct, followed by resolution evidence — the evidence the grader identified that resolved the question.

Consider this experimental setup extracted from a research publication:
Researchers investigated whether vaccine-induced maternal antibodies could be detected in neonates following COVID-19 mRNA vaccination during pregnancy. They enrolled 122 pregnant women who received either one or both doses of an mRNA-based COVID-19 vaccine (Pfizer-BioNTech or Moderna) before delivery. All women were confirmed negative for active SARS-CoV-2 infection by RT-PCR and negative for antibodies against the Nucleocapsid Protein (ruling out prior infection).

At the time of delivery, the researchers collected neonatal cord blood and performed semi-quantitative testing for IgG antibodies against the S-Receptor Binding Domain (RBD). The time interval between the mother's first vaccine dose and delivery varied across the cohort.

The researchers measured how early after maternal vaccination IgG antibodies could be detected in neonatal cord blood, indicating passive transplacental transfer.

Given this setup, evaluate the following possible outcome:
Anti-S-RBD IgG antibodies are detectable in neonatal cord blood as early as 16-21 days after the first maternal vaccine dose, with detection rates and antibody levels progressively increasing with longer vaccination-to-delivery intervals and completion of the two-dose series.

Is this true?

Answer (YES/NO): YES